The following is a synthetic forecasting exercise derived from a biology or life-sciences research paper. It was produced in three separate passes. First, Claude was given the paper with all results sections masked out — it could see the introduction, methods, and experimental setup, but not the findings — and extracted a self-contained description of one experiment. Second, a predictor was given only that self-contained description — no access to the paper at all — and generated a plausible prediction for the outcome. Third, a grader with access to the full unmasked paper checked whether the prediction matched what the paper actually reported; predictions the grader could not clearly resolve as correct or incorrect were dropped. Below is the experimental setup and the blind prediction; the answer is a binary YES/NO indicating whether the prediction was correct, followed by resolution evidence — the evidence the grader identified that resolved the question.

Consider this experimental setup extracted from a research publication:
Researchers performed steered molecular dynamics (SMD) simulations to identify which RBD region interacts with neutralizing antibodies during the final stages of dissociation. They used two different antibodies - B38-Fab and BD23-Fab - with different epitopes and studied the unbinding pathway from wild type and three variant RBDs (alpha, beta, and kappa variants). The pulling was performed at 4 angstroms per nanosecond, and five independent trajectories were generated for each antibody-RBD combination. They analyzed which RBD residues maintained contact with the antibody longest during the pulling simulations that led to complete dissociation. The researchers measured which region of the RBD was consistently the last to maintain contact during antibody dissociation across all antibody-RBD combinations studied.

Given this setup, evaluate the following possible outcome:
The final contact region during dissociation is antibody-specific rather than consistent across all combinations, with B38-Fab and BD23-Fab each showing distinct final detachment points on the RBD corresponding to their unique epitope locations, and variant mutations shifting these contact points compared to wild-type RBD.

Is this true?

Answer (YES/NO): NO